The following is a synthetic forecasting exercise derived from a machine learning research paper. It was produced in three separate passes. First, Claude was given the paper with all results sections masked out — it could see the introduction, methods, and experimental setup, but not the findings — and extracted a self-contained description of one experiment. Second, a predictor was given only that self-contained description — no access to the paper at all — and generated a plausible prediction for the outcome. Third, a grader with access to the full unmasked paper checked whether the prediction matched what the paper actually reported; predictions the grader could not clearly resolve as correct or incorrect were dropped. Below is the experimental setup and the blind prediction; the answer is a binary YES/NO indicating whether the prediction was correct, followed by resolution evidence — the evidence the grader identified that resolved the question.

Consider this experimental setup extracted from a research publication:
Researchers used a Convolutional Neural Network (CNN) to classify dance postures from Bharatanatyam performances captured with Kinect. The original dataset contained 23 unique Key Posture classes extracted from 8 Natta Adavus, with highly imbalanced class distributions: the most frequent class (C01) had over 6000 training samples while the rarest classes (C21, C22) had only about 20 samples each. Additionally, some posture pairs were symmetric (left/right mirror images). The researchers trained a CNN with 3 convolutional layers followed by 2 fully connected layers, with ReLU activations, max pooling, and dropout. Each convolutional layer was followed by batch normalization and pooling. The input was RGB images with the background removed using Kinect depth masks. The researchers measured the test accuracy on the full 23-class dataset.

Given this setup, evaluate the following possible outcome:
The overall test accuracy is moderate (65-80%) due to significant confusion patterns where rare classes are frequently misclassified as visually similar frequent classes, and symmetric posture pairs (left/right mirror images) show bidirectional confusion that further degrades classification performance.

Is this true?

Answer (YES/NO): NO